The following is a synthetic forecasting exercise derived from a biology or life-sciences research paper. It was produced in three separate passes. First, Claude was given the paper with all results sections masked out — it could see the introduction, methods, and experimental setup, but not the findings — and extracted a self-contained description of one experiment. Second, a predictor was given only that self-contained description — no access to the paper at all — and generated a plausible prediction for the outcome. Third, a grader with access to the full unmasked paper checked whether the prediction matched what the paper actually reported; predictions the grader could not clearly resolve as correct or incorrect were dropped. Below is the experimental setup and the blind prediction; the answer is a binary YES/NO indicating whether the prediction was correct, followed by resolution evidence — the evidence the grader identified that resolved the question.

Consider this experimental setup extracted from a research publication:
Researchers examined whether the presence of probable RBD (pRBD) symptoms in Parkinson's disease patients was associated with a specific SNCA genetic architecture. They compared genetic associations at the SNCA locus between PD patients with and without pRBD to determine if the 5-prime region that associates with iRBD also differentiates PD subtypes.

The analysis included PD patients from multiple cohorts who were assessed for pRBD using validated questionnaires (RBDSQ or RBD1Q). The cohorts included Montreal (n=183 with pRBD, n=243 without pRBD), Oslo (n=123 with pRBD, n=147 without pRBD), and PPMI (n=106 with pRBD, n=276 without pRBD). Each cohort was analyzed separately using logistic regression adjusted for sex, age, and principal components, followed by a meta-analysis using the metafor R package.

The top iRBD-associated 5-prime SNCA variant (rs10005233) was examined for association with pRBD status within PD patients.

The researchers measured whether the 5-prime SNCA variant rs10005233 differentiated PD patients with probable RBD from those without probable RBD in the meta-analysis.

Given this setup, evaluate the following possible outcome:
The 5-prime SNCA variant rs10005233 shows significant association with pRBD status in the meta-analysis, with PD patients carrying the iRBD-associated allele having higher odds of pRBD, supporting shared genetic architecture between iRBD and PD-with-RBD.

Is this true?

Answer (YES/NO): YES